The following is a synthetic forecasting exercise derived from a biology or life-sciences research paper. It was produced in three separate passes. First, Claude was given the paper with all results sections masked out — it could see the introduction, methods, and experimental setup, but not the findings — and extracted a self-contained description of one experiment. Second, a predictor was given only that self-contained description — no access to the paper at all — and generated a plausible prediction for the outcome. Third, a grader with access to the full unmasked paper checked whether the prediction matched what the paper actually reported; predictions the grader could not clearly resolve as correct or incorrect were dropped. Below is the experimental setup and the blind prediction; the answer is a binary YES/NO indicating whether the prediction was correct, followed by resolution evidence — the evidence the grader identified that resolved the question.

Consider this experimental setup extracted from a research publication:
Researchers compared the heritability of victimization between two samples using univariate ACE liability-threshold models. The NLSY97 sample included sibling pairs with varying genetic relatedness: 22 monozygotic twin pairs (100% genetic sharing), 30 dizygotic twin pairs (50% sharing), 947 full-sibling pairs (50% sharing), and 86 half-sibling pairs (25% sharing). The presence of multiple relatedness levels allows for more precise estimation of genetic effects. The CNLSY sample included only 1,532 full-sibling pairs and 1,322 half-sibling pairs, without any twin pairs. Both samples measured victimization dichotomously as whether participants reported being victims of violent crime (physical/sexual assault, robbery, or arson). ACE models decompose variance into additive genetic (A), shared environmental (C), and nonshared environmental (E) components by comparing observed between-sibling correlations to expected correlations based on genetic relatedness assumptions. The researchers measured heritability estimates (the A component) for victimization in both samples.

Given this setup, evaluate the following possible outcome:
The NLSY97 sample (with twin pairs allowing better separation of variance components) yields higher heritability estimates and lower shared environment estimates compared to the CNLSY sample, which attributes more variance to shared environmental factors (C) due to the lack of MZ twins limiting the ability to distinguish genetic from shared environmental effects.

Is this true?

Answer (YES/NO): NO